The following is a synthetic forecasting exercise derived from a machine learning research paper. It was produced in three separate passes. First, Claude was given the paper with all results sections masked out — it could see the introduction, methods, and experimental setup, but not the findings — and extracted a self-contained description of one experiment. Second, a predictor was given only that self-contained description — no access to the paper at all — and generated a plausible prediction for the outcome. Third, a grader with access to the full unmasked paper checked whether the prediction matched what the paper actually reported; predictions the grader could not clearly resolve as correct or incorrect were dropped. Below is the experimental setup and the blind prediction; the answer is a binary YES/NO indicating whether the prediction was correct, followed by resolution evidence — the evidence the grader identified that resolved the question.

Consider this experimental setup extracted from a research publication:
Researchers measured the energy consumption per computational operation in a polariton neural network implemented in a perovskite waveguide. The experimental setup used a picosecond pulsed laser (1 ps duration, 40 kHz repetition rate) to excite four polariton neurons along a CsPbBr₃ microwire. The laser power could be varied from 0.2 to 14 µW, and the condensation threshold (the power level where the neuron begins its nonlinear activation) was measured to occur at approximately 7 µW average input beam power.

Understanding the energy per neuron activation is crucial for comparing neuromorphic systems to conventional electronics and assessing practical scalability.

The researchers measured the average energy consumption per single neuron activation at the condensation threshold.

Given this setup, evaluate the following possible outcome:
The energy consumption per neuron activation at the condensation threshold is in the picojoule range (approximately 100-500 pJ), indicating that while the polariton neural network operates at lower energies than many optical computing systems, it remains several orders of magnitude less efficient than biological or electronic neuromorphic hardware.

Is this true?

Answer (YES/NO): YES